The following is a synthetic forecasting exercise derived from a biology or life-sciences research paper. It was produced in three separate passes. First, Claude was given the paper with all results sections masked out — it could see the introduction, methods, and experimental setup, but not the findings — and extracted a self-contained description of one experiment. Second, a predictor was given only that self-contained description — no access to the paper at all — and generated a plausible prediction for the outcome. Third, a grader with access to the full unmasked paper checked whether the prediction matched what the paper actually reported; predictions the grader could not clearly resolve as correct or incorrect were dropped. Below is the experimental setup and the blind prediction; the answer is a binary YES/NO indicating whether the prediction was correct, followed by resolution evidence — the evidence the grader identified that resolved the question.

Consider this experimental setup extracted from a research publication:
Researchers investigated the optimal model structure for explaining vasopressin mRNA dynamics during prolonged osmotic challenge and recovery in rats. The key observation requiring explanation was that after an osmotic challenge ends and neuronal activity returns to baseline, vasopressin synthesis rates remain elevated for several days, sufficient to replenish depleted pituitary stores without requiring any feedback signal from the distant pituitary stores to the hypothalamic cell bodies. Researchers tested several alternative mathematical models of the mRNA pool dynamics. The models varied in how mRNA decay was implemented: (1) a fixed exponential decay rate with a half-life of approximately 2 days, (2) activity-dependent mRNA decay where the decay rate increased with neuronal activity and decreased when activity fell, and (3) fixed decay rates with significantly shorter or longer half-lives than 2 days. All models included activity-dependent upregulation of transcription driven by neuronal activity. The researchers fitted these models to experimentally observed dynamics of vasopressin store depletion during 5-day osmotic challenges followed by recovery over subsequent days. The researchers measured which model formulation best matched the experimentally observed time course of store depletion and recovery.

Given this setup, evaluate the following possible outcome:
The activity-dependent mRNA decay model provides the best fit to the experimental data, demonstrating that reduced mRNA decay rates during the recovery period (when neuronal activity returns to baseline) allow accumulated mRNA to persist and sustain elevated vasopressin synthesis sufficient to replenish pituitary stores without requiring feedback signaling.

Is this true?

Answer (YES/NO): NO